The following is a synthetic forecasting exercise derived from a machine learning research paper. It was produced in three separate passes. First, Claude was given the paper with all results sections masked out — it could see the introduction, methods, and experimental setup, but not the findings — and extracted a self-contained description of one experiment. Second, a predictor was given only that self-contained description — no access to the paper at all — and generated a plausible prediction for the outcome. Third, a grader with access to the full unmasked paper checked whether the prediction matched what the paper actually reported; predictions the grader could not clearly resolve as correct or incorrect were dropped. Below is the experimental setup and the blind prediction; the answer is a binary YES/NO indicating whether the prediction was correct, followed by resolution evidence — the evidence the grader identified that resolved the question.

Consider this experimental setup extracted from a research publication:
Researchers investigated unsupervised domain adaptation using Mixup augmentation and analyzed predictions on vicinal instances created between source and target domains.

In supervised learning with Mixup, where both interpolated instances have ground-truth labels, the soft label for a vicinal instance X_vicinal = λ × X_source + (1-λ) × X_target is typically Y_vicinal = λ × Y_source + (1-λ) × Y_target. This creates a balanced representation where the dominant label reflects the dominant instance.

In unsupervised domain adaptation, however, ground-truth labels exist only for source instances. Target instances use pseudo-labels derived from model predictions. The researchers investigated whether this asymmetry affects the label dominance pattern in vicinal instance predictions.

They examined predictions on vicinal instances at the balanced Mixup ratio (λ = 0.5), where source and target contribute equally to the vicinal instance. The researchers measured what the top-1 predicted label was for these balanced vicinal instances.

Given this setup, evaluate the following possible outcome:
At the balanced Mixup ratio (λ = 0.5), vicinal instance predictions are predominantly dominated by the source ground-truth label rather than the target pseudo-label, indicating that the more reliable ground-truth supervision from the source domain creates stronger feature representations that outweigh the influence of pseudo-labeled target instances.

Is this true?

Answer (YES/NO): YES